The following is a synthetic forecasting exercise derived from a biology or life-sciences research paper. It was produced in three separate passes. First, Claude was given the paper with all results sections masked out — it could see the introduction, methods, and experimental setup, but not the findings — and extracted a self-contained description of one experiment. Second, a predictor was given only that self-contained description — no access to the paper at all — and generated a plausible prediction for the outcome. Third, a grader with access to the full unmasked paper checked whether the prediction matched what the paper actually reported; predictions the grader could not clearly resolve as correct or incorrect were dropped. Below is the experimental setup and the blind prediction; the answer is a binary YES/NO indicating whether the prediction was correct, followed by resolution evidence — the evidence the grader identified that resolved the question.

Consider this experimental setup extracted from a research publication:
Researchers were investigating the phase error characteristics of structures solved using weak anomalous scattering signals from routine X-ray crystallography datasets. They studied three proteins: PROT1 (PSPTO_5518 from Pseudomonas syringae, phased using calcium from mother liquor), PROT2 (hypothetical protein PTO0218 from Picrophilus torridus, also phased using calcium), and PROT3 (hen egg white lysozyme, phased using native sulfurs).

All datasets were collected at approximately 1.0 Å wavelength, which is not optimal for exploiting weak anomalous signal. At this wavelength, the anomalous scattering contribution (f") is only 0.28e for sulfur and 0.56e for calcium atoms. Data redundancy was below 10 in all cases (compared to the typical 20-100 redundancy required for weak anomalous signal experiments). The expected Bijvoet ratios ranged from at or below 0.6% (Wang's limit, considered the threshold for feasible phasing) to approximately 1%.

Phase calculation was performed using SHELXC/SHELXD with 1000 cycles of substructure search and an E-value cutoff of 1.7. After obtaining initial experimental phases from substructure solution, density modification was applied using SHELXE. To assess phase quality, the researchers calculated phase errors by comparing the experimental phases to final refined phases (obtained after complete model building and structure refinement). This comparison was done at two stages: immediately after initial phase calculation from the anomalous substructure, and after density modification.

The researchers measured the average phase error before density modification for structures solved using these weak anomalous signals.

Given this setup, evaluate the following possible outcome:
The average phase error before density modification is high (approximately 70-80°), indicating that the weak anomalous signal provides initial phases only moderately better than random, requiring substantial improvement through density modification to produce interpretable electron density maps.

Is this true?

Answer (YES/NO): YES